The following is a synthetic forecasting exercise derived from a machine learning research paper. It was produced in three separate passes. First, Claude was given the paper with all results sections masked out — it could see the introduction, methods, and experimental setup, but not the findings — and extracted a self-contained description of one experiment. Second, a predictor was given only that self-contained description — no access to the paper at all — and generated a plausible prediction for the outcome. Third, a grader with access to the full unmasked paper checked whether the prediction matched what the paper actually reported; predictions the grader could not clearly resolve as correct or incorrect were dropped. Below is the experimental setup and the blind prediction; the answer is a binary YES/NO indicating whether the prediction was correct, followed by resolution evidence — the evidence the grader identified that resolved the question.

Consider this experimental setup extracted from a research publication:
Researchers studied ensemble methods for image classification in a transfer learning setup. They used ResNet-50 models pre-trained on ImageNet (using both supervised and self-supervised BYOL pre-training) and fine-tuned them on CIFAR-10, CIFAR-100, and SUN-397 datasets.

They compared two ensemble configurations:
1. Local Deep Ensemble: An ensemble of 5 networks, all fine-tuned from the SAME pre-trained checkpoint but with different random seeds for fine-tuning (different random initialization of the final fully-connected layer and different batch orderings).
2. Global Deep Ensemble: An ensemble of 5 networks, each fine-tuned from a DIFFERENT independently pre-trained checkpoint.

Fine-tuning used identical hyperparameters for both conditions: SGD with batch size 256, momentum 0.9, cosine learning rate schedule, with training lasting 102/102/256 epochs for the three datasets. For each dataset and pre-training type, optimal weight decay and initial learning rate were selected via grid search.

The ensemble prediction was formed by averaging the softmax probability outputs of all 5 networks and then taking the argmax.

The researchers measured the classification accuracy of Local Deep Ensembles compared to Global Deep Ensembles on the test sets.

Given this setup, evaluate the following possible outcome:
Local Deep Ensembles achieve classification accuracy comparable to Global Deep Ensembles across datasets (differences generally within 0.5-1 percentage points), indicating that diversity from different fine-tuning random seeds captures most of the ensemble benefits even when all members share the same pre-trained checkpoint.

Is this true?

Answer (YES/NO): NO